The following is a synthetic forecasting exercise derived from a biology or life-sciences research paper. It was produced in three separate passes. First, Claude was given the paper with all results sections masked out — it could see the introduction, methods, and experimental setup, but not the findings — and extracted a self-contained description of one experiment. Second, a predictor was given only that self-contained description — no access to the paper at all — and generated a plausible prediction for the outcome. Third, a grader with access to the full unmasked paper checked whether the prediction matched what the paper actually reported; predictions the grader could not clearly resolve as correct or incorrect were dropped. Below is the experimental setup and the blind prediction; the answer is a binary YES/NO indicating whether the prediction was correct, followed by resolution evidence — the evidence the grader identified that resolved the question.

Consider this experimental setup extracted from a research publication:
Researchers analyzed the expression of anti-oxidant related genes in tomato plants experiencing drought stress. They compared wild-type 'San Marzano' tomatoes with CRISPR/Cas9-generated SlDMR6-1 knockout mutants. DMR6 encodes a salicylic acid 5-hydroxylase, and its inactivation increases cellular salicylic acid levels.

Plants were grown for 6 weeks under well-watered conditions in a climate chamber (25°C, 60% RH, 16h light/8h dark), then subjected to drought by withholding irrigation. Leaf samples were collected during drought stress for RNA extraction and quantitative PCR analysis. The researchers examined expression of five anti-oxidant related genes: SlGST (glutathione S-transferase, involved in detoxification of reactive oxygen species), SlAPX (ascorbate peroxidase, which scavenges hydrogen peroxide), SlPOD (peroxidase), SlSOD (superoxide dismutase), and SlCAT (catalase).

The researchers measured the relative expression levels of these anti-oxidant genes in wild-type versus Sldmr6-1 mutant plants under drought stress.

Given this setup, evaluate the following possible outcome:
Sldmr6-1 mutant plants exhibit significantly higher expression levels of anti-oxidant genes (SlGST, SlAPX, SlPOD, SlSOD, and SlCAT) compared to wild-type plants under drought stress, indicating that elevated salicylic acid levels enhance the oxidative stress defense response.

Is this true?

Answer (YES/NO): NO